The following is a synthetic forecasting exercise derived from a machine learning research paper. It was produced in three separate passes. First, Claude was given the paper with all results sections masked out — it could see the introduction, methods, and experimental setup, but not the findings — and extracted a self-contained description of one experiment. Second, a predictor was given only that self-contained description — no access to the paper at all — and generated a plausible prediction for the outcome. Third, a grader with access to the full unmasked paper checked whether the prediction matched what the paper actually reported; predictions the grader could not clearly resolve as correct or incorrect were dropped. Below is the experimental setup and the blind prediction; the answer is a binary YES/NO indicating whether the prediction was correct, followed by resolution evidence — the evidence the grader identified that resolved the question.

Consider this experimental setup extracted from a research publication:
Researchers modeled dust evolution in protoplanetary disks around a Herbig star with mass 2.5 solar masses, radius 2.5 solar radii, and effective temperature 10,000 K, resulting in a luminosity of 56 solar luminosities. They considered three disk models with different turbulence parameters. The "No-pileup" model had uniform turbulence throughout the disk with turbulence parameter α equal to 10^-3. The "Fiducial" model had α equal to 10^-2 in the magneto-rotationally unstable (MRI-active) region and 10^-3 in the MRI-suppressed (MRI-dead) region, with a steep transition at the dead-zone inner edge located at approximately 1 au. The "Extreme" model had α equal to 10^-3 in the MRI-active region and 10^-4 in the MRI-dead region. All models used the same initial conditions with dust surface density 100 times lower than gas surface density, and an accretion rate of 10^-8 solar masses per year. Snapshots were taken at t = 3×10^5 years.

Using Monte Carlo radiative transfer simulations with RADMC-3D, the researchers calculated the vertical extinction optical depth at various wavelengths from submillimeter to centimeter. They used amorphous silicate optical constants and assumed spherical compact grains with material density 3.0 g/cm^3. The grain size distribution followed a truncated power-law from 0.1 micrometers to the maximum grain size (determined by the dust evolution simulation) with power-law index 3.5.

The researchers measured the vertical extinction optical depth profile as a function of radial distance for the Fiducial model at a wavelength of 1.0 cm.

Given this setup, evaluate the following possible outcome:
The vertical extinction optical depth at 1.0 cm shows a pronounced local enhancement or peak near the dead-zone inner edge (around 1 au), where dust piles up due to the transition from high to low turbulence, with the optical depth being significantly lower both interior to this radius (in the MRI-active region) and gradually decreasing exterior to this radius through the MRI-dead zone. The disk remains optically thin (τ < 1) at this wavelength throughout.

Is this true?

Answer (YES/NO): NO